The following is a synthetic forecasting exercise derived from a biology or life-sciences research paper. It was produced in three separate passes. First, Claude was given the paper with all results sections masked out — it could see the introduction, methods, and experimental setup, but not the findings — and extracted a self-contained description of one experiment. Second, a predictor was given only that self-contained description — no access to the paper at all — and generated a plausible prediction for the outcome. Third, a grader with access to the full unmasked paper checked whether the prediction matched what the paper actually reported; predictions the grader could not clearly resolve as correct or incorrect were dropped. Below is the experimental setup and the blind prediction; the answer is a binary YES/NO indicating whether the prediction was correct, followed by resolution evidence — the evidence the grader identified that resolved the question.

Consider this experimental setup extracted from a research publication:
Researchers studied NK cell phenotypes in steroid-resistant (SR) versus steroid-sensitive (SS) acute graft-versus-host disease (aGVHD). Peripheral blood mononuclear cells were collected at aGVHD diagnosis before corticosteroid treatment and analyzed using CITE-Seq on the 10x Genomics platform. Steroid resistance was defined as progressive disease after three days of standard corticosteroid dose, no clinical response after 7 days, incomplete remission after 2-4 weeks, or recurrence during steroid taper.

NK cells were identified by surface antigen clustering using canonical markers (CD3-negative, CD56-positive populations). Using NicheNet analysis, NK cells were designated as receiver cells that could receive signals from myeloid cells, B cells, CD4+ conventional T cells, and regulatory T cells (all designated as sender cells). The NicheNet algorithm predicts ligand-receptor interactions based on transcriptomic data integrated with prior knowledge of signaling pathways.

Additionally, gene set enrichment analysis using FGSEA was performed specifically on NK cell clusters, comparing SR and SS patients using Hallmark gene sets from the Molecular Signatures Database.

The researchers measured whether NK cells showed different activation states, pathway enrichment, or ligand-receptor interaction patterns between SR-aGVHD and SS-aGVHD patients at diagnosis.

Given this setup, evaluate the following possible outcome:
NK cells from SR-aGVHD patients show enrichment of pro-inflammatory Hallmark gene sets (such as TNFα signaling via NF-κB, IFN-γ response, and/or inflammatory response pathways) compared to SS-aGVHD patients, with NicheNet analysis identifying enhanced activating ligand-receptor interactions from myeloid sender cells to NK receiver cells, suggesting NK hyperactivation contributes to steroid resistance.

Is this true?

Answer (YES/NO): YES